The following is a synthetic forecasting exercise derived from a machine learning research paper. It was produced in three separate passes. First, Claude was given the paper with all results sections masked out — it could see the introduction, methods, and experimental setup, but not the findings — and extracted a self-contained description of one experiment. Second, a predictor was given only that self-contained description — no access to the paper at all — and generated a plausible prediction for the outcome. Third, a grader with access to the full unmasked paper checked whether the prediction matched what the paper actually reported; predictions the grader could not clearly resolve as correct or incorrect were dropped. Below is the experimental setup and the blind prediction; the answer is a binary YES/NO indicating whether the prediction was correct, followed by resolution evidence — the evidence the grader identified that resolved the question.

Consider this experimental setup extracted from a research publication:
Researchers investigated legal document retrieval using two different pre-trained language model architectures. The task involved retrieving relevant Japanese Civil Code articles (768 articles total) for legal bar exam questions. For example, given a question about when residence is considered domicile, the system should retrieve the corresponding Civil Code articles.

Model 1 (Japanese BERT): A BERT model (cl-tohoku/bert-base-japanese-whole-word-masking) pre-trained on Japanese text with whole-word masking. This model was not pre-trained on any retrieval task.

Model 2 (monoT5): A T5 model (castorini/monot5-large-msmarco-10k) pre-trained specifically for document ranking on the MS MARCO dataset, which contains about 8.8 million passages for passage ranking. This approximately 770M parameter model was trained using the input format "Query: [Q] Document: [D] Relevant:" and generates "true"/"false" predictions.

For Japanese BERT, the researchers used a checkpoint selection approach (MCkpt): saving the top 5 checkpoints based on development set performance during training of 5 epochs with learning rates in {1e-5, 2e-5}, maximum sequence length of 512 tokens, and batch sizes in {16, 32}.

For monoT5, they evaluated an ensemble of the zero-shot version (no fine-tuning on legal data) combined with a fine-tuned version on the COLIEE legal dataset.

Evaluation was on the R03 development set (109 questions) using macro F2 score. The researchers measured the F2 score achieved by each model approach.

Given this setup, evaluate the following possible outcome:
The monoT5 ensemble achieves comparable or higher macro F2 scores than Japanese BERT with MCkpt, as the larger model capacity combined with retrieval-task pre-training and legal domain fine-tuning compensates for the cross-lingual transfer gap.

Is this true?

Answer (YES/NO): YES